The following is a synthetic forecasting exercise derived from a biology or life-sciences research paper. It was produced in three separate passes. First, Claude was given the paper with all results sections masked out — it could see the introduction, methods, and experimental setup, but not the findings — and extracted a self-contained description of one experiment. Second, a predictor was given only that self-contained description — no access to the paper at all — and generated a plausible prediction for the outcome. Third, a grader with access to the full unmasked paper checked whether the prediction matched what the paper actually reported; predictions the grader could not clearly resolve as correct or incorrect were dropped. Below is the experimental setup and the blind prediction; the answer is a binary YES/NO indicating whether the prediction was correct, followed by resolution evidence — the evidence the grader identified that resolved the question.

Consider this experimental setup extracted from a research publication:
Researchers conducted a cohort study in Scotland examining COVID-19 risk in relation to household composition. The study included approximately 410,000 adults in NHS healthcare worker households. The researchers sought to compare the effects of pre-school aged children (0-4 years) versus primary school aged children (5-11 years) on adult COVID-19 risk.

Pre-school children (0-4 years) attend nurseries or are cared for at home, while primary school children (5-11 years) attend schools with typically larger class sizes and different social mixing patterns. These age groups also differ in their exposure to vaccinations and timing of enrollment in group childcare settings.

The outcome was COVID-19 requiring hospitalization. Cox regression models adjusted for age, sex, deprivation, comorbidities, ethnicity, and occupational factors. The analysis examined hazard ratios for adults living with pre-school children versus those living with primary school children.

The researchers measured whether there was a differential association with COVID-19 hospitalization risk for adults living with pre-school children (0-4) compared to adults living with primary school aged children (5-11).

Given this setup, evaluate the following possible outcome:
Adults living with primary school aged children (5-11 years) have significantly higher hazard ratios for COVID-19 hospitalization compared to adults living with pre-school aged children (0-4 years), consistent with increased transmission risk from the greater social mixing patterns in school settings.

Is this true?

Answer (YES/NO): NO